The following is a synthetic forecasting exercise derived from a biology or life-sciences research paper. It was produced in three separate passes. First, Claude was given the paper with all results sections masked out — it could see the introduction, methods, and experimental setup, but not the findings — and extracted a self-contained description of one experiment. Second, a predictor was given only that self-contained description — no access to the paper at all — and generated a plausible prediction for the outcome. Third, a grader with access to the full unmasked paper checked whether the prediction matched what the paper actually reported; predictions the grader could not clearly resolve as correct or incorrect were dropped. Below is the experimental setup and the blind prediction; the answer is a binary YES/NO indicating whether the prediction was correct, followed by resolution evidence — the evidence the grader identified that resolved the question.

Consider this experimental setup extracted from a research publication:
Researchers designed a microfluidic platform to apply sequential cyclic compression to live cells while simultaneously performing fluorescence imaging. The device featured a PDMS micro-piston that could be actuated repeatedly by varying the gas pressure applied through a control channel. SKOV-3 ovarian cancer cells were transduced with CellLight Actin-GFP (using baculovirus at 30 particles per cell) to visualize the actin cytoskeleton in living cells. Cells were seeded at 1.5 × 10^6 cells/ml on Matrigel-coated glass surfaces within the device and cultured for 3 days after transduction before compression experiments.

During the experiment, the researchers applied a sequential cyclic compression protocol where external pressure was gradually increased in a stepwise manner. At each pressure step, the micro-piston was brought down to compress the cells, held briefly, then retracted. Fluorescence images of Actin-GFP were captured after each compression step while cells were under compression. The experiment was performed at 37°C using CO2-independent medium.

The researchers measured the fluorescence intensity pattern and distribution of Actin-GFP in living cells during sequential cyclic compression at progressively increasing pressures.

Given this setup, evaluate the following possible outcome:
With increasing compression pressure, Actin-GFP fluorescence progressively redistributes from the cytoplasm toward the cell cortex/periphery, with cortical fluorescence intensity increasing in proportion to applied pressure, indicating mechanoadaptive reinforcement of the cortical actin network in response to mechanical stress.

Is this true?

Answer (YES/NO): NO